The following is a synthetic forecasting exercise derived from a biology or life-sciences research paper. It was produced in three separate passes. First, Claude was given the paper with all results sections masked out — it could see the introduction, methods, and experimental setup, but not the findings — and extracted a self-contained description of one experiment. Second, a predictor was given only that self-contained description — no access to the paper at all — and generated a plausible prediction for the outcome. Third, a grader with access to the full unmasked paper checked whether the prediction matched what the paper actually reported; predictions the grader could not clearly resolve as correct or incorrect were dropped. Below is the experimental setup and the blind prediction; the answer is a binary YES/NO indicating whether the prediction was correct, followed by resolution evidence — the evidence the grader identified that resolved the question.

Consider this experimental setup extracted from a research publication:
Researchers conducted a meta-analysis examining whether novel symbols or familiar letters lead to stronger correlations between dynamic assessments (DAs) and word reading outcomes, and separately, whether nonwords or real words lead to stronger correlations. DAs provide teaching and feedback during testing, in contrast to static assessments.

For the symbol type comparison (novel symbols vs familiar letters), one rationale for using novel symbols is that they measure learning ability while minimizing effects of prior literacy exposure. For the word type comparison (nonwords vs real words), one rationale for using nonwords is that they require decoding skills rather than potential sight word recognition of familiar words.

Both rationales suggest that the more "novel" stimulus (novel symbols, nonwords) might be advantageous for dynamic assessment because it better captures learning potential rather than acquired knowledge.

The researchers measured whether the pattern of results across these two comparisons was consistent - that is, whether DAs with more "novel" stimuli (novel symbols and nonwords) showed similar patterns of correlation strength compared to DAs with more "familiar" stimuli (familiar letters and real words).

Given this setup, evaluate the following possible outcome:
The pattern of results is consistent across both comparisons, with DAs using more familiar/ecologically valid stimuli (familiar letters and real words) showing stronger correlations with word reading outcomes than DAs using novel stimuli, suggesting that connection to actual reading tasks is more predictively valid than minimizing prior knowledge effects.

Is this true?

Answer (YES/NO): NO